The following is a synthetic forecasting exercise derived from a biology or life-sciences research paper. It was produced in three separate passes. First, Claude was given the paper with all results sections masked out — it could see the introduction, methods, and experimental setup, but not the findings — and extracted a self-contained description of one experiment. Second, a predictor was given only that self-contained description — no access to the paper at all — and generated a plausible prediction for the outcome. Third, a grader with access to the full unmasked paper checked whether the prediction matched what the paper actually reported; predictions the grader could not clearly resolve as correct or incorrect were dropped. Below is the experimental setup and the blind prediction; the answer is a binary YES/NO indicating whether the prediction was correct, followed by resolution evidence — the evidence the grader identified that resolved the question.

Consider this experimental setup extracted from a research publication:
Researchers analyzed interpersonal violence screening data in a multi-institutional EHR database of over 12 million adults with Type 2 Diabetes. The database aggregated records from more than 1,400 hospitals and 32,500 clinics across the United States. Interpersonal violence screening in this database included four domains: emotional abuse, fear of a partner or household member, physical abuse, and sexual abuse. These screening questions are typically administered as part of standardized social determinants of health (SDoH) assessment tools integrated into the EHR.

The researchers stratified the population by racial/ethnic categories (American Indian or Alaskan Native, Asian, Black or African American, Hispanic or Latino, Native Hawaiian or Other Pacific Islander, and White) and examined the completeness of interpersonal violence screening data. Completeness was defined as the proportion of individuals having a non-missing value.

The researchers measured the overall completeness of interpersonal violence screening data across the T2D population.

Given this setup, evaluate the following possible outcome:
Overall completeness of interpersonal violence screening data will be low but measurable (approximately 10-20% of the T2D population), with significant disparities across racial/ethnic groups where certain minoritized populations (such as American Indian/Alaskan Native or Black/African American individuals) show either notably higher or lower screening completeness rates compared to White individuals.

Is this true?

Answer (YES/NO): NO